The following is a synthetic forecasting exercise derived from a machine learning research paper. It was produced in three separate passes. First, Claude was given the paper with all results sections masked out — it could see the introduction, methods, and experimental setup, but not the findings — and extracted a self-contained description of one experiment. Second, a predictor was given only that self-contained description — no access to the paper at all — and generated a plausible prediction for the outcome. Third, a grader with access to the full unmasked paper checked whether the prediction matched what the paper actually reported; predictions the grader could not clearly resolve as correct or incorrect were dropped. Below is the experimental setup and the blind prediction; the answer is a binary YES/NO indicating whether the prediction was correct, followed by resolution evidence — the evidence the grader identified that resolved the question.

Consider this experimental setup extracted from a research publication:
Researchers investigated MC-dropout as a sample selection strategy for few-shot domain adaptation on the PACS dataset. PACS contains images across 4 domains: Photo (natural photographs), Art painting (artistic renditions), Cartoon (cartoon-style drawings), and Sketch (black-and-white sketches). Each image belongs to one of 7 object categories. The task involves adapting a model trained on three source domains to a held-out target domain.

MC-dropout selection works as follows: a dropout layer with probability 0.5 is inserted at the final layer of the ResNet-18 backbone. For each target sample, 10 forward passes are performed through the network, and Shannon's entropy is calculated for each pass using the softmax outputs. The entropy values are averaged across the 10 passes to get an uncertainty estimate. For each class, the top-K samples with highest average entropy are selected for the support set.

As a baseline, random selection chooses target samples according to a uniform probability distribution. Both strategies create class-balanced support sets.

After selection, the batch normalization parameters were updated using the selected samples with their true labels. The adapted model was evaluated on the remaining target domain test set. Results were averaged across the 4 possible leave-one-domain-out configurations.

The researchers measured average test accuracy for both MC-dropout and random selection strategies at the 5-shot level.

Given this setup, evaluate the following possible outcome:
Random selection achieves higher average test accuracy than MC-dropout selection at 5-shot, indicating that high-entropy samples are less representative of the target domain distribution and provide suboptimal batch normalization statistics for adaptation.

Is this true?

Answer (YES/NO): NO